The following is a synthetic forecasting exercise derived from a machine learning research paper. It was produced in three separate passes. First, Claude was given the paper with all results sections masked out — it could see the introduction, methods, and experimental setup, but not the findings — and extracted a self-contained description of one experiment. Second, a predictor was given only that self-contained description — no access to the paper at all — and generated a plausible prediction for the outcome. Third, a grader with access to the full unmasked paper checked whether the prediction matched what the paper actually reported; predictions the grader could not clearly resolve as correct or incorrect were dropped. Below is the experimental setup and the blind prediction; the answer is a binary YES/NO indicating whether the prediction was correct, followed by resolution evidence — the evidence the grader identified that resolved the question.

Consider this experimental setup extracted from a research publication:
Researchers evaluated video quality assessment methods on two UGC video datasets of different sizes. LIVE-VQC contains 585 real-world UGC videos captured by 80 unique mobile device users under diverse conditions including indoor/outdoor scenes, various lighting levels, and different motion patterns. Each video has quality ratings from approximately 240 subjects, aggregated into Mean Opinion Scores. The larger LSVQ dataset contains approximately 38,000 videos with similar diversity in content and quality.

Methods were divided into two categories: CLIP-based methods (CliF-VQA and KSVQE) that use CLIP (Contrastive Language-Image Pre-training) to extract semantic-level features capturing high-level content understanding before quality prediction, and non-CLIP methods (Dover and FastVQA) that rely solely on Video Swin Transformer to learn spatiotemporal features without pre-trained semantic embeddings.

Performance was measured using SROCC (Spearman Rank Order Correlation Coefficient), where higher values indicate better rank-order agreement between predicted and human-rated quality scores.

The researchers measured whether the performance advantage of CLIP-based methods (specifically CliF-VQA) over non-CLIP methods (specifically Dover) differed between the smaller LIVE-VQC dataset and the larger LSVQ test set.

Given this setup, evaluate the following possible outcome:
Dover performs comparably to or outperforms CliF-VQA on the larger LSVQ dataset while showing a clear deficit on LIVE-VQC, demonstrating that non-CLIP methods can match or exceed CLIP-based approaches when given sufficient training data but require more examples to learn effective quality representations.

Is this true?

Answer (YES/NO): NO